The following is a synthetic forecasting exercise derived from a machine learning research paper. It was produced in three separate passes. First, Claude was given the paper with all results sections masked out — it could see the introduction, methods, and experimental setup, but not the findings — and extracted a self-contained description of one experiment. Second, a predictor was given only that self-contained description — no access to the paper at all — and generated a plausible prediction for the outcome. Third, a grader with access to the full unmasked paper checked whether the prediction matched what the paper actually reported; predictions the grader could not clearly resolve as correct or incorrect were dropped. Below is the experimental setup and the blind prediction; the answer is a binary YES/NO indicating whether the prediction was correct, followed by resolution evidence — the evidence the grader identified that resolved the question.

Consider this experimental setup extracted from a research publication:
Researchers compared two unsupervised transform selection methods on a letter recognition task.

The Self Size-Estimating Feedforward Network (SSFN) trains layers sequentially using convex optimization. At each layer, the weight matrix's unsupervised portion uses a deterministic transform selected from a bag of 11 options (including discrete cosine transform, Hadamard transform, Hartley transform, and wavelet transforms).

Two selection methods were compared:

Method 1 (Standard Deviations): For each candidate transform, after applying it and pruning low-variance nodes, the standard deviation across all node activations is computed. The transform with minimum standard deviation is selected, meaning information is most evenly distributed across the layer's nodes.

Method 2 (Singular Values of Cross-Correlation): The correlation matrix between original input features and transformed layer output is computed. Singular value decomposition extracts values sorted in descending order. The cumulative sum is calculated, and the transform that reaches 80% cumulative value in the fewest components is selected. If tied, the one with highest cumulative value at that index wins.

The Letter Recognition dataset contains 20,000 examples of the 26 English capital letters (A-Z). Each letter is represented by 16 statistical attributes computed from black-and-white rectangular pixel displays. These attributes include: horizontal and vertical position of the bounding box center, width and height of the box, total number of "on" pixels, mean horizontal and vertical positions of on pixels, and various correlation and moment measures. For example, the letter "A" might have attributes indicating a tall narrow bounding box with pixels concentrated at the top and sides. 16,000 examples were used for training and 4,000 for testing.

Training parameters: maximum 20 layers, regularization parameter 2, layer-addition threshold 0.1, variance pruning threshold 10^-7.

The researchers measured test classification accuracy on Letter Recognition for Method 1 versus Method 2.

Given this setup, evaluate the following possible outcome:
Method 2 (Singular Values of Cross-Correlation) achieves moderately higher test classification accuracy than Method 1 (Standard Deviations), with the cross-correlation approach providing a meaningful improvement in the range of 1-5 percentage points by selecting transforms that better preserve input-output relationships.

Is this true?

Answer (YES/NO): NO